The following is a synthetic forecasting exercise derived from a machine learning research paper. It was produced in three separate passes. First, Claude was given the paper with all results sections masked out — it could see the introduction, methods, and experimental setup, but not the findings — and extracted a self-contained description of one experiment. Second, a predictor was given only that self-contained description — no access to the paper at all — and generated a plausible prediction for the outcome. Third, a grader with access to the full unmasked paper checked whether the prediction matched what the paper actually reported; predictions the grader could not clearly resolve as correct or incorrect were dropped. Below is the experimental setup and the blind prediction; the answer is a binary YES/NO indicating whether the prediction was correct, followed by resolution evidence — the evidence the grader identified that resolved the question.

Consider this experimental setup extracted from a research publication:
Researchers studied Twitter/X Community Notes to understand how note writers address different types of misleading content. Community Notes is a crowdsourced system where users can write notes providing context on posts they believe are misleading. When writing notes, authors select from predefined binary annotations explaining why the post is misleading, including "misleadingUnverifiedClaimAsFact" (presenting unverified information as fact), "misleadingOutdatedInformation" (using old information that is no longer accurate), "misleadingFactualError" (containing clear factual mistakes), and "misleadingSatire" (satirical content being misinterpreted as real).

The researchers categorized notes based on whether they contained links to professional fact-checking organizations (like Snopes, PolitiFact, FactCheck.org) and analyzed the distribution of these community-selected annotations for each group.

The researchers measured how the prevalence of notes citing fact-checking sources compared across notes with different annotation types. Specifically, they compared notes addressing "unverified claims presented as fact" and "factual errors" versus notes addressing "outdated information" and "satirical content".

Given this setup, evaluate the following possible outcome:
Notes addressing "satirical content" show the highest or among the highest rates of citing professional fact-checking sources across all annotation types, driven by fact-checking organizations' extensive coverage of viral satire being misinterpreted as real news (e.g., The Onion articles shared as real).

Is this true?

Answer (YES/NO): NO